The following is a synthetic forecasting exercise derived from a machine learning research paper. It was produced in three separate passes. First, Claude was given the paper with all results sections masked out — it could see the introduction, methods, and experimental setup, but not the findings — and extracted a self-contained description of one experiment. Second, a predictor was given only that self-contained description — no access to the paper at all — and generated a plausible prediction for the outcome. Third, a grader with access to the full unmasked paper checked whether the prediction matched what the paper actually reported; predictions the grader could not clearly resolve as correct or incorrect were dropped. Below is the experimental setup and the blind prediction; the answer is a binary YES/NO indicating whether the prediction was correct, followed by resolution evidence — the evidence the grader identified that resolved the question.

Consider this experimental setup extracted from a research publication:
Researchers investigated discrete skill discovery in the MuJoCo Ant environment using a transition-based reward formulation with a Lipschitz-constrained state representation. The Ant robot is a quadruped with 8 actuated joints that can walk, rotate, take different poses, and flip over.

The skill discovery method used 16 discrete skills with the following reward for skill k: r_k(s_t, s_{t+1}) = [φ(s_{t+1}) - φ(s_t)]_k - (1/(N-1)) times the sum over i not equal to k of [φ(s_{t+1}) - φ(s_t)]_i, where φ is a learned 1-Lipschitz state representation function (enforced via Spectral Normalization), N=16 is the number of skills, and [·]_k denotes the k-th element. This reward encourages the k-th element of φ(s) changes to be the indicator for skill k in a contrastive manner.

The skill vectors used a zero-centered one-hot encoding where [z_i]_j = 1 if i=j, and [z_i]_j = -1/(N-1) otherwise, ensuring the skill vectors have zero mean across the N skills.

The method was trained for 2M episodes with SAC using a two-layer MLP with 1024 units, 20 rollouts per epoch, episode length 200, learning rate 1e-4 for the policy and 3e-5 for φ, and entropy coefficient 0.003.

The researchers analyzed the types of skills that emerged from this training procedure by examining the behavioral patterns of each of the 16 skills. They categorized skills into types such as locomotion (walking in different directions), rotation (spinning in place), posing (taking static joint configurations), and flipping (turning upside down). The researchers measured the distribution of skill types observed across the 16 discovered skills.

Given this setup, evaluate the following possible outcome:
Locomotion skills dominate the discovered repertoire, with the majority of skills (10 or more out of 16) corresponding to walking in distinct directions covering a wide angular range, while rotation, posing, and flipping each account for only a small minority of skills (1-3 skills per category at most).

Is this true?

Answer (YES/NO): NO